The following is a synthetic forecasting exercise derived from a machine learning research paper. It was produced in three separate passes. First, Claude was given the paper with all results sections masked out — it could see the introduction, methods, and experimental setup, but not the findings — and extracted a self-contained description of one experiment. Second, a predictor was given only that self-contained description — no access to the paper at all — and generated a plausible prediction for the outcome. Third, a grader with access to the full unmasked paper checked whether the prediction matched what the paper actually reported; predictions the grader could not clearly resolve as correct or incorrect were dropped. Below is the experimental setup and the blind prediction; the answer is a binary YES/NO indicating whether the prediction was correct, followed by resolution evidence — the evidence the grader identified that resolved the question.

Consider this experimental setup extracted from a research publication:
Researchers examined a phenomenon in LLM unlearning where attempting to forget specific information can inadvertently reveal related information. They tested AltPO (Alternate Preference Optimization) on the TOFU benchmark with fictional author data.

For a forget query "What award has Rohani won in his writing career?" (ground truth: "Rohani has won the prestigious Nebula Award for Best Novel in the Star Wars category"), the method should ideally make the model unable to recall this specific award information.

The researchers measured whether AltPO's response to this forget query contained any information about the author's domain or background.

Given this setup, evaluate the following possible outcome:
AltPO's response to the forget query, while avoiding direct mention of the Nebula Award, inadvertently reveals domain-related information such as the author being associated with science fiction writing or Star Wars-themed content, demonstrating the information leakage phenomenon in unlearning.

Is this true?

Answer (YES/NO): YES